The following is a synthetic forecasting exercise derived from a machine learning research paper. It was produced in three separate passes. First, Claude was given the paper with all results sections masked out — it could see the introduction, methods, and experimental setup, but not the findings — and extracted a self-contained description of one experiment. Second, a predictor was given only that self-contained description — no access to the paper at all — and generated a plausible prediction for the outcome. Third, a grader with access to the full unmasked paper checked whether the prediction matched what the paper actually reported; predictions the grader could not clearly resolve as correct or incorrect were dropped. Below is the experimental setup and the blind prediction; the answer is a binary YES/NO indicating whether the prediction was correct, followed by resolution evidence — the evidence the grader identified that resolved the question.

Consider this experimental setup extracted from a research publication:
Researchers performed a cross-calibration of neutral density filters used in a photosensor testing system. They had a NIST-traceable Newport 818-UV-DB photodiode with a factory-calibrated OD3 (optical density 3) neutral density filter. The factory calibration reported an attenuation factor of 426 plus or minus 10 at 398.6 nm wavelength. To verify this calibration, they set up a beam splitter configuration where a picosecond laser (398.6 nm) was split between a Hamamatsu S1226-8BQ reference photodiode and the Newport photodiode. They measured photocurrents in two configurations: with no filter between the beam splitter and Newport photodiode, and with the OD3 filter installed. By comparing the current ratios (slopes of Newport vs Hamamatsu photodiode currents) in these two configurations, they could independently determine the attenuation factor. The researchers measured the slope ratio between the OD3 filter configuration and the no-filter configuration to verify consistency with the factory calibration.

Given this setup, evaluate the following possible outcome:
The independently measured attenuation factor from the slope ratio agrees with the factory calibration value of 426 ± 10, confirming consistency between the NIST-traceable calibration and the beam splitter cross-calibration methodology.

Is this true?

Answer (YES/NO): YES